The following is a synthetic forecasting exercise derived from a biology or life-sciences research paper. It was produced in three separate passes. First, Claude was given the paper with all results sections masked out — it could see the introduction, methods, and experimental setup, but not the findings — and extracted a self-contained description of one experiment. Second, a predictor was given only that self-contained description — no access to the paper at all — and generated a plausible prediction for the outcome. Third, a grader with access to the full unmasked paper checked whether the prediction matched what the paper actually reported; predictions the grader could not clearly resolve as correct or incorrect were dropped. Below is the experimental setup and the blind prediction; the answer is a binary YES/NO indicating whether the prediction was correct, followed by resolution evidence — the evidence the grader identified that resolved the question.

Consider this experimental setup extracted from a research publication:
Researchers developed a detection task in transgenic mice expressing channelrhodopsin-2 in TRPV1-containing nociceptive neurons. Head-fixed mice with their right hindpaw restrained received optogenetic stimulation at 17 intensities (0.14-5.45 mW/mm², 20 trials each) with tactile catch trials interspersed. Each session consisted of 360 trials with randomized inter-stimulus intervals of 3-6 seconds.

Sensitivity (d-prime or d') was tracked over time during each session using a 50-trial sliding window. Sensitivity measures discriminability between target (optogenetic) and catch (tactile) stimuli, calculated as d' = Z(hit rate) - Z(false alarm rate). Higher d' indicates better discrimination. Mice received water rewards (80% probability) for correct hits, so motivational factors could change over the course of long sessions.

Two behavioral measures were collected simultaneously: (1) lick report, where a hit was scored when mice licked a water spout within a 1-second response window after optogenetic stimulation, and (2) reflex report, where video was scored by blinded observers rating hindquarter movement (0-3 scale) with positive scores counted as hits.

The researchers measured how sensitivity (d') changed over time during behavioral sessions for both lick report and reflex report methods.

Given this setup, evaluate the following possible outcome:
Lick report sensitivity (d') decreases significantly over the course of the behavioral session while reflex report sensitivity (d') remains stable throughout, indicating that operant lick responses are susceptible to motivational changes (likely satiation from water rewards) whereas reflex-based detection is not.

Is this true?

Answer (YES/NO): NO